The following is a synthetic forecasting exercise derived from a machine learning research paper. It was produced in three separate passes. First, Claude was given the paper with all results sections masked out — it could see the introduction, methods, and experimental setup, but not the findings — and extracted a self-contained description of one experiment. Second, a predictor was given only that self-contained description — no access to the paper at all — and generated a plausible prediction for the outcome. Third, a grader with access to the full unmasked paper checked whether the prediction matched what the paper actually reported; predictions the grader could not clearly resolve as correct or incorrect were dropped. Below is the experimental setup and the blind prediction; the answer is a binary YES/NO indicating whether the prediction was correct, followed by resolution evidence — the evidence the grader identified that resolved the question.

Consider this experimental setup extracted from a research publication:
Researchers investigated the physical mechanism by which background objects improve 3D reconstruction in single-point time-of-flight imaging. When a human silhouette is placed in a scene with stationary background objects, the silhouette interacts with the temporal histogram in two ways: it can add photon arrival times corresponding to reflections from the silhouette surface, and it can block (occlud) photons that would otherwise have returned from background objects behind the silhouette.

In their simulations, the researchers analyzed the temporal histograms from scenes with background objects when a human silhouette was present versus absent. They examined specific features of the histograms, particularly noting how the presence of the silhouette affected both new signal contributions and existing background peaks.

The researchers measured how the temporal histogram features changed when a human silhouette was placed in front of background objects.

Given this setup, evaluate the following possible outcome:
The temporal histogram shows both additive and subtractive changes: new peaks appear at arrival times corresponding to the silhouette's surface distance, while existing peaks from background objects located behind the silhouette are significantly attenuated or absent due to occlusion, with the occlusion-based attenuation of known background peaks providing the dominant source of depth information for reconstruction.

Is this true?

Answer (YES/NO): NO